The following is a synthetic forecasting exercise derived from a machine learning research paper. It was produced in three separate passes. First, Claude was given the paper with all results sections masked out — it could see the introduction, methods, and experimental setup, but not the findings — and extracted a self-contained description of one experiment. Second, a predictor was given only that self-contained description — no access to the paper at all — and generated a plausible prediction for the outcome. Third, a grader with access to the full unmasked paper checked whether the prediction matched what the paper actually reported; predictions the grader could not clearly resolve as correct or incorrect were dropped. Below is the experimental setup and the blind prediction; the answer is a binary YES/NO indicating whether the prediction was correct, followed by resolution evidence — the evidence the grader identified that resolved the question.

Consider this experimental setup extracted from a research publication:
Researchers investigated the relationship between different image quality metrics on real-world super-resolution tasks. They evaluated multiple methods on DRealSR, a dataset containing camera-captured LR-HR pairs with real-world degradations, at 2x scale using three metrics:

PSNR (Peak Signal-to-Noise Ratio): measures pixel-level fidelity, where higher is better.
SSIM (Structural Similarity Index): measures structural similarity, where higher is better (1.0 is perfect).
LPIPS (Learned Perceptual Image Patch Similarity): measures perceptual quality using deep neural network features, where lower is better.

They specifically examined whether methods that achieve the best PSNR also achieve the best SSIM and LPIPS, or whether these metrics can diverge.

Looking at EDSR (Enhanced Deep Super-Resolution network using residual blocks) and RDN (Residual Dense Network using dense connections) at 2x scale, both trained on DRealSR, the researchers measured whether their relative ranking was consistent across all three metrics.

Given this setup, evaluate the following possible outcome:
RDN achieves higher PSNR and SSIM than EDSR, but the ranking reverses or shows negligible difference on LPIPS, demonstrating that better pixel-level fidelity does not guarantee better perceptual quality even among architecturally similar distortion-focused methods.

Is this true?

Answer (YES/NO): NO